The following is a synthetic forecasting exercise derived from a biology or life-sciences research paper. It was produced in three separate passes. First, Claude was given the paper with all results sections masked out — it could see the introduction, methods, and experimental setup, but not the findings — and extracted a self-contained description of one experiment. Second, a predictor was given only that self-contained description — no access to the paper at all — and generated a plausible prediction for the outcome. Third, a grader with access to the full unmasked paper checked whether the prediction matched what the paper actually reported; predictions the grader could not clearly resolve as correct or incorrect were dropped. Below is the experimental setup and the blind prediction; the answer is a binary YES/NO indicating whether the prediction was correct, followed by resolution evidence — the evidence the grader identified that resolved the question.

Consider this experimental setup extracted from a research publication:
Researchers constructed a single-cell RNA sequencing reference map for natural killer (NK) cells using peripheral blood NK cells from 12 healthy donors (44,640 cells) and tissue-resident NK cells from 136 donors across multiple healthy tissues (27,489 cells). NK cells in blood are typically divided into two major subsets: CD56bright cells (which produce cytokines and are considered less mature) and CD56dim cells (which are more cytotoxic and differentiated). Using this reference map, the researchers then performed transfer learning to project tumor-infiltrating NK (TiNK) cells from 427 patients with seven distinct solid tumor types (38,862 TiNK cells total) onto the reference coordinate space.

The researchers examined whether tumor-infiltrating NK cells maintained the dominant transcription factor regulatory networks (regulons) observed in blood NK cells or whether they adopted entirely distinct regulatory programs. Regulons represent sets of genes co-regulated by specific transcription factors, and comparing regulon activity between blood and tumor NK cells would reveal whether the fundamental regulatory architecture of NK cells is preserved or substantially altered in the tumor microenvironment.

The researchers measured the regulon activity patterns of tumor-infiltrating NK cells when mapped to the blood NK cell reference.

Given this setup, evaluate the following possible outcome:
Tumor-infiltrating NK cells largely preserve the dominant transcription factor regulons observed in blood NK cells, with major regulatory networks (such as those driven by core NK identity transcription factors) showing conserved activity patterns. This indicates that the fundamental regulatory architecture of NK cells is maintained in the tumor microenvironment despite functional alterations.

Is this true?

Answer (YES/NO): YES